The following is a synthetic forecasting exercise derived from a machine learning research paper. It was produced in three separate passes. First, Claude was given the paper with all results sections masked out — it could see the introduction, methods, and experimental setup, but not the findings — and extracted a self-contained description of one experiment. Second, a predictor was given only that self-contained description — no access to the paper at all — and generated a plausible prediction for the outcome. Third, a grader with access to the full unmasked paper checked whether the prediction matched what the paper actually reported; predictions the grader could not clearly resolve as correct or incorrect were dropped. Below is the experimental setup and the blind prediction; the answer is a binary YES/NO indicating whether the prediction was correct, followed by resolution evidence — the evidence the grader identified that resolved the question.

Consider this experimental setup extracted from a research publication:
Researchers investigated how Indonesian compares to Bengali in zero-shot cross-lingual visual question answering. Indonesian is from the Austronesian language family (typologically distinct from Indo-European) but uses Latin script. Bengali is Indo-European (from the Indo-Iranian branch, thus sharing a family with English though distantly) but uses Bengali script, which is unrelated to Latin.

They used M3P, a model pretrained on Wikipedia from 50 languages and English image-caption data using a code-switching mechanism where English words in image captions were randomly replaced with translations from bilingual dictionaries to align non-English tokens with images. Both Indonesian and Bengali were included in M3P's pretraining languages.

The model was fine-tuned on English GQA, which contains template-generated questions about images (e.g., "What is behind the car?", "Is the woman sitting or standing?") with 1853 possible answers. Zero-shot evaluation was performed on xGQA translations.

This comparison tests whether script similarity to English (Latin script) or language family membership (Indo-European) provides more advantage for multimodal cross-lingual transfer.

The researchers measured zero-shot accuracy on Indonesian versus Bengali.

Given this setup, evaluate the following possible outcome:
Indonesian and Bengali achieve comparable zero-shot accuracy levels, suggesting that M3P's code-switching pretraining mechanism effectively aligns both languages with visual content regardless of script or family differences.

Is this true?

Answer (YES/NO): NO